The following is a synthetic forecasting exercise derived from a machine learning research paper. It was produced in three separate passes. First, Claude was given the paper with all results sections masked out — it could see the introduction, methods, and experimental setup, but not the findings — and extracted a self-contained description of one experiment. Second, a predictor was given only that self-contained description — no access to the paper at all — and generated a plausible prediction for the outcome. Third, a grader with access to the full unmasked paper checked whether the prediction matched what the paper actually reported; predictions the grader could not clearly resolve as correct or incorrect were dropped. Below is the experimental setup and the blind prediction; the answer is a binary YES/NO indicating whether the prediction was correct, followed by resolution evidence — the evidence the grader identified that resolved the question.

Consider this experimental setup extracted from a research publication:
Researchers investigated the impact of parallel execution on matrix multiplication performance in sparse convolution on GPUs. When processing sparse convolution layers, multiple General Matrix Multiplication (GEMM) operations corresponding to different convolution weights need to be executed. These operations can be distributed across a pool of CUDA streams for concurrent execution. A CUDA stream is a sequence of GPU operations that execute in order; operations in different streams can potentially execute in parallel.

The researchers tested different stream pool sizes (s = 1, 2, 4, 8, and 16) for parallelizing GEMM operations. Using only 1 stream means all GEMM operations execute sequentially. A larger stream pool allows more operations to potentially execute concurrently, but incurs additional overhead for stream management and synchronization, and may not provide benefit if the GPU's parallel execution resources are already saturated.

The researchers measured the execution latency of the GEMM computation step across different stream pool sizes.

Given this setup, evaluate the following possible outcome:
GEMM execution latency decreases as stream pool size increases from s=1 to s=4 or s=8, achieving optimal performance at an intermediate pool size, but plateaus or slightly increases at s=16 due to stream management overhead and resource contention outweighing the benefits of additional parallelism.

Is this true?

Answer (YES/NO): YES